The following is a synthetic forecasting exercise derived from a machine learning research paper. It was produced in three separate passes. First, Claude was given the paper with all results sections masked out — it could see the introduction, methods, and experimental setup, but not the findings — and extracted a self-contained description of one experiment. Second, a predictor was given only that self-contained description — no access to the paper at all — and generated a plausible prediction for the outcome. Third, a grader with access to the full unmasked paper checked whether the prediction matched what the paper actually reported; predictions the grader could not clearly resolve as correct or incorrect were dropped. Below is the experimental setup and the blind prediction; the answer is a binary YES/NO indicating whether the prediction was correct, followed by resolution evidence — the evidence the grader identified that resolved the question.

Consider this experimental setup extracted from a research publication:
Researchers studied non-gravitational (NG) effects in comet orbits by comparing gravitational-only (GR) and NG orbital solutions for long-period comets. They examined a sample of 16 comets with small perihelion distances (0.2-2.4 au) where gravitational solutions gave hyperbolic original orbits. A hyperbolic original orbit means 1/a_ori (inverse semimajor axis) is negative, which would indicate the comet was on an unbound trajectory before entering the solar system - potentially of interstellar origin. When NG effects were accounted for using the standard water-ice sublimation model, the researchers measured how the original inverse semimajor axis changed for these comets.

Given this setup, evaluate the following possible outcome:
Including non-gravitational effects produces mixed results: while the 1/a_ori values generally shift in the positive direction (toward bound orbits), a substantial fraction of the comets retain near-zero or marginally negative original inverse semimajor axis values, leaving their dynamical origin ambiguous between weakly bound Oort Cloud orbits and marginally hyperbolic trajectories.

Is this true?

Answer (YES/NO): NO